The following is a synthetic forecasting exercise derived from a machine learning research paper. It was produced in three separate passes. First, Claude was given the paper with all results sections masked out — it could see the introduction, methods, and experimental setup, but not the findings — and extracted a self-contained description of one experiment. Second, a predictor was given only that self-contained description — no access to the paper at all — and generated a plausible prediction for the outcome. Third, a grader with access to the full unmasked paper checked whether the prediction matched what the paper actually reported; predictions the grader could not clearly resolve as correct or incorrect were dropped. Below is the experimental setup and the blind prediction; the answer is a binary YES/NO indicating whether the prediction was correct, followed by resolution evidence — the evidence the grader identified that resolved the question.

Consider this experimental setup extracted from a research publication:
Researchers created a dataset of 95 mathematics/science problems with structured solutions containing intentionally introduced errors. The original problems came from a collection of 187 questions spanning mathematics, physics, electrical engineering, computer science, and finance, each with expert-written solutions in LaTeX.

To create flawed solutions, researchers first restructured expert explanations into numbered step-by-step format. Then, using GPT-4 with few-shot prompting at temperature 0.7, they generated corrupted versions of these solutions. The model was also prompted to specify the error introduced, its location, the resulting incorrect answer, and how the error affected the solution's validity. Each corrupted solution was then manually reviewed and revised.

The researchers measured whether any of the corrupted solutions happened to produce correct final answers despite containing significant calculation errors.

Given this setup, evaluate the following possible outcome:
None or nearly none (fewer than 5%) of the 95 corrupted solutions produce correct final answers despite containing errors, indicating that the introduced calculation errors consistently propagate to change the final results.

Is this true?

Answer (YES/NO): YES